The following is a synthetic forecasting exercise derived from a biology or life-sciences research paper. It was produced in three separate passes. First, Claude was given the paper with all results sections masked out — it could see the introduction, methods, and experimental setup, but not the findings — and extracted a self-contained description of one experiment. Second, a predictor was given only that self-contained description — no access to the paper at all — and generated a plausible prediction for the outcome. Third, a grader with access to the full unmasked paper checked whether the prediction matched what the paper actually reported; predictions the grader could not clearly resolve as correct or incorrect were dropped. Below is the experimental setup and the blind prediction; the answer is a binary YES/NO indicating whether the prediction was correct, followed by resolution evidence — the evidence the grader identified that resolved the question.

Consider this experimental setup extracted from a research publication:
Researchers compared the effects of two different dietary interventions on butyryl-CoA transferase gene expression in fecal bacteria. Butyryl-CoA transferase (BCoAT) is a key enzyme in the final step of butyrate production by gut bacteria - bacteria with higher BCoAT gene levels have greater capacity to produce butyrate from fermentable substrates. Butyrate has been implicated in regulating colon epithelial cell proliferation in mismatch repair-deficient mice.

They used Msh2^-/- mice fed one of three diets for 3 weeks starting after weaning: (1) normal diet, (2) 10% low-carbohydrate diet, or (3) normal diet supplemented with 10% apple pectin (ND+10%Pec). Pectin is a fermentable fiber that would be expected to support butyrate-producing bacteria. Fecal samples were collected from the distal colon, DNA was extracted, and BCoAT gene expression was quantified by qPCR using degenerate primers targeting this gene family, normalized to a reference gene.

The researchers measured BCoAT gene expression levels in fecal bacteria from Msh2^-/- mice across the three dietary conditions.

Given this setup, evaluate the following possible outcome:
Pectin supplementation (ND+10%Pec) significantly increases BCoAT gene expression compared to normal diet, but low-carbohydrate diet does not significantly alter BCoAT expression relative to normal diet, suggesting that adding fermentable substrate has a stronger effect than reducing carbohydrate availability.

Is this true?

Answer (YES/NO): NO